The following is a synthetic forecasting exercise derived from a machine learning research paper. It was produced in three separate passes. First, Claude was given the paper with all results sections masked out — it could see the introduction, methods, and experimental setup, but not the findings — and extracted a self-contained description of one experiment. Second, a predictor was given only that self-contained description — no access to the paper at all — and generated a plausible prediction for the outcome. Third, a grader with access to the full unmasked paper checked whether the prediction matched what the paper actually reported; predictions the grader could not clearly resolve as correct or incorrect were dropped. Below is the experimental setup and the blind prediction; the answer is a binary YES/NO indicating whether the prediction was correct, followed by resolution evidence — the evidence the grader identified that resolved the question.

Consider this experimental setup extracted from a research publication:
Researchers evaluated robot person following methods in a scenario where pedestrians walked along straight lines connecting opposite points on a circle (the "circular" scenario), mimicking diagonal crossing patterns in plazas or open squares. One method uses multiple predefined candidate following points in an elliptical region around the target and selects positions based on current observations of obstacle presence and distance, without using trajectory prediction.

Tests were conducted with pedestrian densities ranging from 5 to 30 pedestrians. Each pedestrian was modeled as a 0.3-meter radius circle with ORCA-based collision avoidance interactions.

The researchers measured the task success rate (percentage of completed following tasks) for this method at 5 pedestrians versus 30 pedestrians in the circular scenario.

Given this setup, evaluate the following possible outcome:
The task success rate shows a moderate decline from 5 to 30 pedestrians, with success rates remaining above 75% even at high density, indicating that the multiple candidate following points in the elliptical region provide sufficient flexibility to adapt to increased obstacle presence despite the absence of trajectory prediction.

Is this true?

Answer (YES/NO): NO